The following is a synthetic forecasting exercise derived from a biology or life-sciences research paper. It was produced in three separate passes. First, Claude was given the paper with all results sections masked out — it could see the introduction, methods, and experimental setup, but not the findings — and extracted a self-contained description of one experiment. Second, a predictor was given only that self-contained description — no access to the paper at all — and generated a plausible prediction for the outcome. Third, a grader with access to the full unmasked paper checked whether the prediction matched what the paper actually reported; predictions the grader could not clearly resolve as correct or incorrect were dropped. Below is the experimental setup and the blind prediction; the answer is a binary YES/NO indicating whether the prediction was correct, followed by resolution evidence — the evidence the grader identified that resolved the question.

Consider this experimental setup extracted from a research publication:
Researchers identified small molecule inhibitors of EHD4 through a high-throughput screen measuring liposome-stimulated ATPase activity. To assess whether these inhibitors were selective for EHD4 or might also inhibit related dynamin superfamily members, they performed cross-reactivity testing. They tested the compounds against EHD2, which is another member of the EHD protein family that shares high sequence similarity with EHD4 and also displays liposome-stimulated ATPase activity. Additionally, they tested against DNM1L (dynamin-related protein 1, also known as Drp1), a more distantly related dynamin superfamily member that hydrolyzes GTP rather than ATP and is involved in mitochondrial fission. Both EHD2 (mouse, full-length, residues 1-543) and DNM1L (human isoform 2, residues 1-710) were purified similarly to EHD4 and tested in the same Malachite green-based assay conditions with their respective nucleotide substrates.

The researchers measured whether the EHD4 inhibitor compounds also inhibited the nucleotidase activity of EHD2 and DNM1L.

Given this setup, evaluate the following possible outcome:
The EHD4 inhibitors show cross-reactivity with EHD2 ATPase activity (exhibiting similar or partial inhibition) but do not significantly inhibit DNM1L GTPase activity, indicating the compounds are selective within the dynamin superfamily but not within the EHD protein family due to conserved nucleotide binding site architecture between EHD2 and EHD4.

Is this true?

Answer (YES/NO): NO